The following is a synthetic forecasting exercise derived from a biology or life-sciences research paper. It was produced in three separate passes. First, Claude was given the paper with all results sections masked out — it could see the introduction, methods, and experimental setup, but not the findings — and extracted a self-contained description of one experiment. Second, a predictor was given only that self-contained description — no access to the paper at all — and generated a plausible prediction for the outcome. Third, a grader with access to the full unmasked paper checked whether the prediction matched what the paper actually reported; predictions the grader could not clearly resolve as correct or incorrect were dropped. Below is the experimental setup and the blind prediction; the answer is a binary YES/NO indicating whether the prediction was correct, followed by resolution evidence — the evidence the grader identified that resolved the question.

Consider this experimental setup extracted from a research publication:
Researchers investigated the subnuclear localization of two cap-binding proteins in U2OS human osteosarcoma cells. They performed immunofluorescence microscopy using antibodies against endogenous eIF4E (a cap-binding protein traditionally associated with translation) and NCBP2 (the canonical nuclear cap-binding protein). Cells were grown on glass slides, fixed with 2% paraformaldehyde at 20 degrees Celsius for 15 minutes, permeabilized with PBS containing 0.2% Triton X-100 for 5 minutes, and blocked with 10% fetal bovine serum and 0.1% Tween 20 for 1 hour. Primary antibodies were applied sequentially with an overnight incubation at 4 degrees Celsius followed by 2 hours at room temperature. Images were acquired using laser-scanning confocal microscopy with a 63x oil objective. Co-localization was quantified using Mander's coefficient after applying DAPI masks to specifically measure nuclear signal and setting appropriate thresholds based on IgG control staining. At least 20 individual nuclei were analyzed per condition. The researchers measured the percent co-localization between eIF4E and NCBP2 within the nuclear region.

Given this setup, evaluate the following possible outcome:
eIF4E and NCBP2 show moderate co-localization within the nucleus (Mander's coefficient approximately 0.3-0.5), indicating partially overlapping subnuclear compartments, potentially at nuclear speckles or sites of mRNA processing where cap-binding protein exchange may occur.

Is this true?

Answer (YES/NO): NO